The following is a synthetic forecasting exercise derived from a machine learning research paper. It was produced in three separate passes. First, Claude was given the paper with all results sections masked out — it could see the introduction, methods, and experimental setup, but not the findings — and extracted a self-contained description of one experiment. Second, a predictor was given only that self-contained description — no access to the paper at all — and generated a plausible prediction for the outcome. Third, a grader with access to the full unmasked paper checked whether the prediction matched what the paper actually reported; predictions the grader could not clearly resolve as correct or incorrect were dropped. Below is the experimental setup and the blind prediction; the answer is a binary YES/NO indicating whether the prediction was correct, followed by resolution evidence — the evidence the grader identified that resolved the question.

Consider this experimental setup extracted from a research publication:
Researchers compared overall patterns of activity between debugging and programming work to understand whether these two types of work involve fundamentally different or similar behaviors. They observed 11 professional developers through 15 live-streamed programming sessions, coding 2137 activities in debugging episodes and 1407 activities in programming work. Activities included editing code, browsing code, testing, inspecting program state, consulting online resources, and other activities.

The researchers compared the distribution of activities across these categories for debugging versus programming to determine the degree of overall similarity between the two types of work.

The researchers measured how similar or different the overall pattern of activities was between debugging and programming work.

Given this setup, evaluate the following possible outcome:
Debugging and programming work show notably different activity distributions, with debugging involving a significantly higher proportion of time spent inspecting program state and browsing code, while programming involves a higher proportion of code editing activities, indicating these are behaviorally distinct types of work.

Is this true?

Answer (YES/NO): NO